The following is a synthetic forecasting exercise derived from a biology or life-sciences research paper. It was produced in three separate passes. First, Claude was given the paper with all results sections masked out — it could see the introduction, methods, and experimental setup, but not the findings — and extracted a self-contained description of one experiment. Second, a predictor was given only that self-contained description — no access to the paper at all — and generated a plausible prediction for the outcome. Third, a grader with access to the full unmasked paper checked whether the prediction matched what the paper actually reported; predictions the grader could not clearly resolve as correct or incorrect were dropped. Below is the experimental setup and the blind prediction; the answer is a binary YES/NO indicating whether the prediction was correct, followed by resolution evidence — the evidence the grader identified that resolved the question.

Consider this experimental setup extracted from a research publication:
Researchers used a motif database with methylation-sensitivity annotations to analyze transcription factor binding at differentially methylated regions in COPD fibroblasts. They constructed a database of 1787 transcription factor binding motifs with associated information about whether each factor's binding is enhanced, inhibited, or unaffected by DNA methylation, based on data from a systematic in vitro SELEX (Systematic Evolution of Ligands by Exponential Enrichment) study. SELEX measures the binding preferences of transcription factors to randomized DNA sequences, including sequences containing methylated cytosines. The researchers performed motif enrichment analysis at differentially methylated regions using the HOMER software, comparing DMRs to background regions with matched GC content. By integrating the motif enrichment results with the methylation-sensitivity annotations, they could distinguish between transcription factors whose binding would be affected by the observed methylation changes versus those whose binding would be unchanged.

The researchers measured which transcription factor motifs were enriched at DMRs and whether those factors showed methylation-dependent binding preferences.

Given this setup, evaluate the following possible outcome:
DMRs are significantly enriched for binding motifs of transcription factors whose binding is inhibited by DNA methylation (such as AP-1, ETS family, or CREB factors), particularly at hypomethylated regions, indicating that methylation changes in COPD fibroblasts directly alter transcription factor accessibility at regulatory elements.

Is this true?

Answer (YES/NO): NO